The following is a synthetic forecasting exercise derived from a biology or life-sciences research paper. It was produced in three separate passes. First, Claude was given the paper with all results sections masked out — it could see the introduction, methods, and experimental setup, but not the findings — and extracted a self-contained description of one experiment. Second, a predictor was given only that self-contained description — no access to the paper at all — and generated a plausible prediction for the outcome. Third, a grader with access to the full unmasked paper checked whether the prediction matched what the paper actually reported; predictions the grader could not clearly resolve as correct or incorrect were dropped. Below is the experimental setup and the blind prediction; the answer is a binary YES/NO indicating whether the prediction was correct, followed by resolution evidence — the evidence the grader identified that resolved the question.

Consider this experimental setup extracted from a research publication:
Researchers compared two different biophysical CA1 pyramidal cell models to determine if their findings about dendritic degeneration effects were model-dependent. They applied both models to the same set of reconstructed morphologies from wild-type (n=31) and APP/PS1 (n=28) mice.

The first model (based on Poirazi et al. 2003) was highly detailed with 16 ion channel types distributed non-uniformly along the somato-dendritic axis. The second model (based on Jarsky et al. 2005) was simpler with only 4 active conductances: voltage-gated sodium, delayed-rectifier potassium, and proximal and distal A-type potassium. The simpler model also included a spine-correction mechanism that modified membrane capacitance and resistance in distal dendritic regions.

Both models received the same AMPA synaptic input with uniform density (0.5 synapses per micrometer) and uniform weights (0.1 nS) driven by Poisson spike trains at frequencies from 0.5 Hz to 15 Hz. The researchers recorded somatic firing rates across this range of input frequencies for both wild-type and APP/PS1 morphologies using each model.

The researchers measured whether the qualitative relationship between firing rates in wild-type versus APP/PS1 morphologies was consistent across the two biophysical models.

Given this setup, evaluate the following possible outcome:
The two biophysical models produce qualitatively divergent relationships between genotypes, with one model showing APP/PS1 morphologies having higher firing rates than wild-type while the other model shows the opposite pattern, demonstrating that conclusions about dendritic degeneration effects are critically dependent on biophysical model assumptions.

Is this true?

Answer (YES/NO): NO